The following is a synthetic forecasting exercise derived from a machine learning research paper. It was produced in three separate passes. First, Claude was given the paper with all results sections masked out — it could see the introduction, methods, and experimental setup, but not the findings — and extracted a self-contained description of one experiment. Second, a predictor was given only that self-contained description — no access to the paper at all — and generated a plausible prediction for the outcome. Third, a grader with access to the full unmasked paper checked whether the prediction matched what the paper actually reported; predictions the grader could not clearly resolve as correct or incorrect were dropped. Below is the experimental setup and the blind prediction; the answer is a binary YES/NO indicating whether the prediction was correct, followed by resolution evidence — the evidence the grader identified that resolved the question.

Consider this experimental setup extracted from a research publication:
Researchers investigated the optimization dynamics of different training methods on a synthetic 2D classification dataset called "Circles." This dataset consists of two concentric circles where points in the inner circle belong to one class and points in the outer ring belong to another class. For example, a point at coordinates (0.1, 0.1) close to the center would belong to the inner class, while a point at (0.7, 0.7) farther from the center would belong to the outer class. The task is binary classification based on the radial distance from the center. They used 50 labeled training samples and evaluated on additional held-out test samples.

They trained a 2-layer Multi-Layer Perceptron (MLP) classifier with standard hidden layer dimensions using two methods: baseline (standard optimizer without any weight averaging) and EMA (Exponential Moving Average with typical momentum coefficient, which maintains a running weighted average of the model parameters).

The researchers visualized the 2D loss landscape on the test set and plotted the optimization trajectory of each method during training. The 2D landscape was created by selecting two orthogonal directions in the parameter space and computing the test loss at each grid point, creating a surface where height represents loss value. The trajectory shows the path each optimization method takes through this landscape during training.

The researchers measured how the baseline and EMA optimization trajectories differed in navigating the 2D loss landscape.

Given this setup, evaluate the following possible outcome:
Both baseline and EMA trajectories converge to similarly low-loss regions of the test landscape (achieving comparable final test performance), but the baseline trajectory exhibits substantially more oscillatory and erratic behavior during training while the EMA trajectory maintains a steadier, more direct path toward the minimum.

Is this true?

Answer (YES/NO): NO